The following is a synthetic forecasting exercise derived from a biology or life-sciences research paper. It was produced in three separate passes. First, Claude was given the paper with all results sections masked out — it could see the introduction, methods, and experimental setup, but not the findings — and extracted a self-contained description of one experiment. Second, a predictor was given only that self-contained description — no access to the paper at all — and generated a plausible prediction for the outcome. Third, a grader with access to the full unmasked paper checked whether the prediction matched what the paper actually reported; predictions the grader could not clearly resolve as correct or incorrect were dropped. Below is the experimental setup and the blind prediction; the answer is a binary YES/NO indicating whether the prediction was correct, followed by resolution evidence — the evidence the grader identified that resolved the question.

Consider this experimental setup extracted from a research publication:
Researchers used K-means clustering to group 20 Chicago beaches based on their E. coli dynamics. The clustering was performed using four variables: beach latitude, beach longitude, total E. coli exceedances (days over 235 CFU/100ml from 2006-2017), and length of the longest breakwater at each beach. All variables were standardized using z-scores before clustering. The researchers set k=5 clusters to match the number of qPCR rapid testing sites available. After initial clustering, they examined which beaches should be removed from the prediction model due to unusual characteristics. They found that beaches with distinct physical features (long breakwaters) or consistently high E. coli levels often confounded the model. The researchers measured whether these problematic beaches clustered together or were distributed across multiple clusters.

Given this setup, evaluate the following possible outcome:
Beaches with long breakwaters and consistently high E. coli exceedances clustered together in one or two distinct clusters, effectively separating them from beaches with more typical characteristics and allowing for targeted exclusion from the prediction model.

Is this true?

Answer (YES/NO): YES